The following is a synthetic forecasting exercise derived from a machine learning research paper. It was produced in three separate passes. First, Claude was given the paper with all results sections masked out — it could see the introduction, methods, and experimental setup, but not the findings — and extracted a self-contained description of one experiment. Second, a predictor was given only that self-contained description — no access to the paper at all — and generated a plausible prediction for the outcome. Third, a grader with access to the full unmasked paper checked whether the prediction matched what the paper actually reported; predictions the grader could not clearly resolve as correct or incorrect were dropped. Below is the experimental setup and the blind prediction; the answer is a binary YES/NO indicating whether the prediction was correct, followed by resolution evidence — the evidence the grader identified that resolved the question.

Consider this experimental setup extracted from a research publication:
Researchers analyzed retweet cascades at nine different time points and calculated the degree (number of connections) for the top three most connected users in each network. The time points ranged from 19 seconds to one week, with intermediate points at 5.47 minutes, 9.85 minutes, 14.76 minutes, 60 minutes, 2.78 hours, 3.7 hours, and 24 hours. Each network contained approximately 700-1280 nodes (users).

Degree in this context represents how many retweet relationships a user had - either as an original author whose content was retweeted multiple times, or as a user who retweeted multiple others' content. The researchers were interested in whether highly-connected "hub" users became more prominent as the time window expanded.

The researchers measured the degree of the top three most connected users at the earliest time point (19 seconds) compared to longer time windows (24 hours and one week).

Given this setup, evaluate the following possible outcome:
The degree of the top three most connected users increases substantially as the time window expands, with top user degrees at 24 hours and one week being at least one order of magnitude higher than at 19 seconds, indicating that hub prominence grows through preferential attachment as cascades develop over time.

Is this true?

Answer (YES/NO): NO